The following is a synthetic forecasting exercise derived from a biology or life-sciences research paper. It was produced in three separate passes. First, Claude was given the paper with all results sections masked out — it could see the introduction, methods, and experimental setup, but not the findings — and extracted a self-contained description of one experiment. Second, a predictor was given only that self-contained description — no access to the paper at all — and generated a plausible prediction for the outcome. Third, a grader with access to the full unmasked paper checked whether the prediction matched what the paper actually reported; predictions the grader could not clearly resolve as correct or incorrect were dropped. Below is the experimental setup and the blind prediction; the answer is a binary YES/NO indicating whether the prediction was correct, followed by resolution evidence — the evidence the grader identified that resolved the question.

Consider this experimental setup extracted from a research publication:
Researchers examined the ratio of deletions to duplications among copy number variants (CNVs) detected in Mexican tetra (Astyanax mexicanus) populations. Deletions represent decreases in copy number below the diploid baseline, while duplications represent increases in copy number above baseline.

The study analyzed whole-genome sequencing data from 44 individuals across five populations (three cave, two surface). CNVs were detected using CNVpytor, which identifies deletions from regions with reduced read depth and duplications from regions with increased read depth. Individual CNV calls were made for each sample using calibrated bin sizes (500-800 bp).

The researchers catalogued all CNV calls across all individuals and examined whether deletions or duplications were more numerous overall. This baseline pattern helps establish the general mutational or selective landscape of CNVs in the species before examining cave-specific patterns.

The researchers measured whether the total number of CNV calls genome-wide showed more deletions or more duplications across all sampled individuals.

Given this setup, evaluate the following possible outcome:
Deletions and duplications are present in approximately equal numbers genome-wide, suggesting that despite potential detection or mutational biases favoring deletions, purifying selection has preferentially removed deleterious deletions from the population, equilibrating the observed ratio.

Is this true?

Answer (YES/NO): NO